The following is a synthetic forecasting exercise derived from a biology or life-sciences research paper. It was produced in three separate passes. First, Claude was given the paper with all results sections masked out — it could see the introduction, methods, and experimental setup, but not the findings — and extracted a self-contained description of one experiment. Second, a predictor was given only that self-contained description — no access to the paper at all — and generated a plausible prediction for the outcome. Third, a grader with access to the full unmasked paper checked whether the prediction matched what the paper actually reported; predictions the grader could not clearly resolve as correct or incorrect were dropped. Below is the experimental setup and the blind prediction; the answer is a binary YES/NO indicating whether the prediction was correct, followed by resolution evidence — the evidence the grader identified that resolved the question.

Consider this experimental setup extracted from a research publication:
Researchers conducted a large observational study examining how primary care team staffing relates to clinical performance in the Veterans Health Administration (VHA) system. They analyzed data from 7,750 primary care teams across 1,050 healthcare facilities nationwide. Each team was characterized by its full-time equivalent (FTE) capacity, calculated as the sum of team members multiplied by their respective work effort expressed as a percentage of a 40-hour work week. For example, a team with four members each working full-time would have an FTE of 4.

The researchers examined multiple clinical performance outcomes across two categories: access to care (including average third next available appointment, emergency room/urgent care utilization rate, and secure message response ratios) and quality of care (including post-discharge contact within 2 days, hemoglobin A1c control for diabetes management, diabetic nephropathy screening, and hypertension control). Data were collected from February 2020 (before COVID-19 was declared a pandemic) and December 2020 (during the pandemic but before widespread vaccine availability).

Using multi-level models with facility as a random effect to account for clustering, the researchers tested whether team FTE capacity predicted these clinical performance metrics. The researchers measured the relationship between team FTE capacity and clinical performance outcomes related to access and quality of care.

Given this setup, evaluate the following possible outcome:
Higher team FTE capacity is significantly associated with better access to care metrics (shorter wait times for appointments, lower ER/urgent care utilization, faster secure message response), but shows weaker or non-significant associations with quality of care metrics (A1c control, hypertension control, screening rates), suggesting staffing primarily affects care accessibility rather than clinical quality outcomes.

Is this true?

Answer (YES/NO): NO